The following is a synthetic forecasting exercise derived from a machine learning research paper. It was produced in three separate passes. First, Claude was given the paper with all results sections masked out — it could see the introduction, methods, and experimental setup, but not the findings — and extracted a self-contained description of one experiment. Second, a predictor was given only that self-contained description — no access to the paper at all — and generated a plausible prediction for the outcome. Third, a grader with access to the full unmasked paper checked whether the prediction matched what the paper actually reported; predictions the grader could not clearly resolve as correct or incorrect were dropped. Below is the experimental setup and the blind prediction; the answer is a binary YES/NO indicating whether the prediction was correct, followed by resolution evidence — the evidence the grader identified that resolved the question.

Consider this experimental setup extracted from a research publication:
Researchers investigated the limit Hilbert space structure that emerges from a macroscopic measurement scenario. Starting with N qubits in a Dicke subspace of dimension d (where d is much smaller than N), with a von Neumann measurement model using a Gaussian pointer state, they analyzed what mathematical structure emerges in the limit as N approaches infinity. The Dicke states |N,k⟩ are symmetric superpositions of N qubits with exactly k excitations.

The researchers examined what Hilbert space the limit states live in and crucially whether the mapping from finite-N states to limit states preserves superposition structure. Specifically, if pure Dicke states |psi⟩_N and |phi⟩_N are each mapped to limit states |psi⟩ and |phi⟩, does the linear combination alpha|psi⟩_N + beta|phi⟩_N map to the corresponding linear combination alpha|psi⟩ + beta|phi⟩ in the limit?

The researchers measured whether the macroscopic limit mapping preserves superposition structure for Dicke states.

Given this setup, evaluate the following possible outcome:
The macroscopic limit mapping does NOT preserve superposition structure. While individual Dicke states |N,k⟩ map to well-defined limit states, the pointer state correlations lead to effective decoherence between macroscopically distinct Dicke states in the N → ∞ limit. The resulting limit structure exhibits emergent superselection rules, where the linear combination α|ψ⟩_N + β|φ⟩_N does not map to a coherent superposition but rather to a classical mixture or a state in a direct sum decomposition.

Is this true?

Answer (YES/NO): NO